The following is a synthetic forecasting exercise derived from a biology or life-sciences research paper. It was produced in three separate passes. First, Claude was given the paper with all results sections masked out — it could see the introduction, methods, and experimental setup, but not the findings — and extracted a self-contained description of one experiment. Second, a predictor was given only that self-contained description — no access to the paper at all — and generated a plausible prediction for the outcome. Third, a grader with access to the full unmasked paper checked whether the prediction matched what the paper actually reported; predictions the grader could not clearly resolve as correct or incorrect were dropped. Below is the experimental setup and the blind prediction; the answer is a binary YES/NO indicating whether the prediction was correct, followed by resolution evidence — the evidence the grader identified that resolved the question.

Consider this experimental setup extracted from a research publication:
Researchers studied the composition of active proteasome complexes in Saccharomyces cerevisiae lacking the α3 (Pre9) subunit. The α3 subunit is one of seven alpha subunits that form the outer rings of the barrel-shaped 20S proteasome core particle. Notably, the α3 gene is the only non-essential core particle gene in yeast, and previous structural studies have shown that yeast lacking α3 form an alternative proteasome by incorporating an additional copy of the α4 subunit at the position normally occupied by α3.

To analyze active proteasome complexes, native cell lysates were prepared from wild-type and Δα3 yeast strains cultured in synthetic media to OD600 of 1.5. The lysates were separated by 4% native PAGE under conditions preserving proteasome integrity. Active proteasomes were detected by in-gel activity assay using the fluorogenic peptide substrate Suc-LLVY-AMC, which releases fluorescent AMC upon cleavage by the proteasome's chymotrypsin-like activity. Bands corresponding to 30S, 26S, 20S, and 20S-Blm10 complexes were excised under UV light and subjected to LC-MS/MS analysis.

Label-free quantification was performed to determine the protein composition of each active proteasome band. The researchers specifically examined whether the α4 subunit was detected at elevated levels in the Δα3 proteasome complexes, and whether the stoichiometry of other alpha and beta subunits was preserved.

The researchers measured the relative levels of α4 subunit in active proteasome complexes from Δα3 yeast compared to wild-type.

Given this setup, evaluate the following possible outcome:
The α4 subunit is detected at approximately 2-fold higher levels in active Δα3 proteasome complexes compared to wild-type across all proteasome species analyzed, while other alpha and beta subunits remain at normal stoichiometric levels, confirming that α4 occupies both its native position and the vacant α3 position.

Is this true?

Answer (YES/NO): NO